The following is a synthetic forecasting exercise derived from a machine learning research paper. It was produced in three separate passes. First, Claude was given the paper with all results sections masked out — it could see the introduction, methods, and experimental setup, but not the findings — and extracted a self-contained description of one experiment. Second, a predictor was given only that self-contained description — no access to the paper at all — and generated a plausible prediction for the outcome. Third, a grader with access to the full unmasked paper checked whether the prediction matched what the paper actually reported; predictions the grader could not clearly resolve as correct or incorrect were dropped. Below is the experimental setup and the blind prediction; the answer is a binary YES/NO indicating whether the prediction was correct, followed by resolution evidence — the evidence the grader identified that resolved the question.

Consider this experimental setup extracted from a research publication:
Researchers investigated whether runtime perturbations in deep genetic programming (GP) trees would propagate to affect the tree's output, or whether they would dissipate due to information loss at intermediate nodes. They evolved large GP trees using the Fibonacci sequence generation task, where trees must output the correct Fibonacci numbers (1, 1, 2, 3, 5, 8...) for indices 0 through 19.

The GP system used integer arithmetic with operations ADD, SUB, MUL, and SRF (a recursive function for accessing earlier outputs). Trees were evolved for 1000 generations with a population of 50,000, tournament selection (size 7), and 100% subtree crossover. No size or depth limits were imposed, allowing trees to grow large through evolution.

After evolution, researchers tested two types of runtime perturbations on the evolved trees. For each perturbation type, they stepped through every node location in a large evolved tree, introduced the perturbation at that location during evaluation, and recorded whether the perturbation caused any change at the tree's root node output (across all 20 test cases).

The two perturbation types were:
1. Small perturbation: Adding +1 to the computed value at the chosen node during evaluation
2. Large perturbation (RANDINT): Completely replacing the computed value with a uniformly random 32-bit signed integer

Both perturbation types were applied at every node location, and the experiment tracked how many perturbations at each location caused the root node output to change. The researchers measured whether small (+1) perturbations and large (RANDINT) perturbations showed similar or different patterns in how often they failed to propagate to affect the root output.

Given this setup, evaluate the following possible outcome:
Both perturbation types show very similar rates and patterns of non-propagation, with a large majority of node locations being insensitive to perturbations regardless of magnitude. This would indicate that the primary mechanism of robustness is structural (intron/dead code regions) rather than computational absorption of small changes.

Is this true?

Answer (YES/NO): YES